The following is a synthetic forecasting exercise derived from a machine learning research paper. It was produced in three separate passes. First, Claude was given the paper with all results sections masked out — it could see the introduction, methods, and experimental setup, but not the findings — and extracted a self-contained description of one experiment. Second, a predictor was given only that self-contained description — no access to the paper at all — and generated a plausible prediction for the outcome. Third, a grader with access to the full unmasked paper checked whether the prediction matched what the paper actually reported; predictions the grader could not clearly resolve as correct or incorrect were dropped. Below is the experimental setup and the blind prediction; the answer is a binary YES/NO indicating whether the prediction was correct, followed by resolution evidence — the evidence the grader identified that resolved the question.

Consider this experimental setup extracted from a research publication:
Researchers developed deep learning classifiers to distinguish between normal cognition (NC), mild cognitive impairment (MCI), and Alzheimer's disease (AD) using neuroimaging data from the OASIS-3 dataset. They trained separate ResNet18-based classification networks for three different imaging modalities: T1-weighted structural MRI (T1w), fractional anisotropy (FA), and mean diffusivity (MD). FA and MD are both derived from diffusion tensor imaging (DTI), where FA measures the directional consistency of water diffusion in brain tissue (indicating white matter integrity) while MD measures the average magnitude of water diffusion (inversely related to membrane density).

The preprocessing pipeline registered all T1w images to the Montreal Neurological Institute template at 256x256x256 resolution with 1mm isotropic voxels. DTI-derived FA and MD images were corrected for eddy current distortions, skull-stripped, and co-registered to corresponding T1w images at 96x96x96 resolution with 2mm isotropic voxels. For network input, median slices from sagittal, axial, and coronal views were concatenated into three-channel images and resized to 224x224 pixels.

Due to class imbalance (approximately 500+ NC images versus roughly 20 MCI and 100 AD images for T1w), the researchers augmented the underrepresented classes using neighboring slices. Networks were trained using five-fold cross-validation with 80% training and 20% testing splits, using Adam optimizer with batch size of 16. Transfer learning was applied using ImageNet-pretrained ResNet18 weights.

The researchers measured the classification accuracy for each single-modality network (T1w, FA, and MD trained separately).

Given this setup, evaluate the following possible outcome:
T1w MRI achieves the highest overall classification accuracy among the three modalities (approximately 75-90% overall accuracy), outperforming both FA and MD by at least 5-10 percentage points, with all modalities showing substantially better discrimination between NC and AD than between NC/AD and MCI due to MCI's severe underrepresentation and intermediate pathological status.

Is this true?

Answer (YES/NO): NO